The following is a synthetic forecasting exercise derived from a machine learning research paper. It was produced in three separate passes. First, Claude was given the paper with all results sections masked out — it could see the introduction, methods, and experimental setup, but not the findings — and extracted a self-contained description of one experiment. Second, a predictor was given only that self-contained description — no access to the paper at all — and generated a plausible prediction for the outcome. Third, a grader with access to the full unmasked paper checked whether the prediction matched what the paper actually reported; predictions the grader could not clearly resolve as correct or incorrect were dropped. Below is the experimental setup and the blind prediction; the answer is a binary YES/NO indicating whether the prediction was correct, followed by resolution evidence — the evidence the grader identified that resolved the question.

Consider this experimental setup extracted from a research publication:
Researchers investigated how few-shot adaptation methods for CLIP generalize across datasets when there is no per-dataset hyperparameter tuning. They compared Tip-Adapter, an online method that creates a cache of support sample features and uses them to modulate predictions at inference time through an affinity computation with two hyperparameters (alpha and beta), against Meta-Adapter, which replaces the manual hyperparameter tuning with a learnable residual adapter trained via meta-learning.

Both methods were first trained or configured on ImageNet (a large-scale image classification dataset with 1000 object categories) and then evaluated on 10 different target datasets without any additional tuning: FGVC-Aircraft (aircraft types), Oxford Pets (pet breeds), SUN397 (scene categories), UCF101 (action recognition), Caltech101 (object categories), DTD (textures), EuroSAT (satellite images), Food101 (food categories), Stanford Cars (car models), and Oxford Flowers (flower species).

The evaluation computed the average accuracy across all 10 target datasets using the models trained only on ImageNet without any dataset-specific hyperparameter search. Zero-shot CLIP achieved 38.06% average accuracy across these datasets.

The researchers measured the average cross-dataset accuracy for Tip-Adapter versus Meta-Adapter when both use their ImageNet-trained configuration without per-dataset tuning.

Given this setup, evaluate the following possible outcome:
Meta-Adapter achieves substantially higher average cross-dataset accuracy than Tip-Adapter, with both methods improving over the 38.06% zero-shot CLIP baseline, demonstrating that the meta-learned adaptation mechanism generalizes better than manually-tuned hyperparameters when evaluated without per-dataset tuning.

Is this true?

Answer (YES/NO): YES